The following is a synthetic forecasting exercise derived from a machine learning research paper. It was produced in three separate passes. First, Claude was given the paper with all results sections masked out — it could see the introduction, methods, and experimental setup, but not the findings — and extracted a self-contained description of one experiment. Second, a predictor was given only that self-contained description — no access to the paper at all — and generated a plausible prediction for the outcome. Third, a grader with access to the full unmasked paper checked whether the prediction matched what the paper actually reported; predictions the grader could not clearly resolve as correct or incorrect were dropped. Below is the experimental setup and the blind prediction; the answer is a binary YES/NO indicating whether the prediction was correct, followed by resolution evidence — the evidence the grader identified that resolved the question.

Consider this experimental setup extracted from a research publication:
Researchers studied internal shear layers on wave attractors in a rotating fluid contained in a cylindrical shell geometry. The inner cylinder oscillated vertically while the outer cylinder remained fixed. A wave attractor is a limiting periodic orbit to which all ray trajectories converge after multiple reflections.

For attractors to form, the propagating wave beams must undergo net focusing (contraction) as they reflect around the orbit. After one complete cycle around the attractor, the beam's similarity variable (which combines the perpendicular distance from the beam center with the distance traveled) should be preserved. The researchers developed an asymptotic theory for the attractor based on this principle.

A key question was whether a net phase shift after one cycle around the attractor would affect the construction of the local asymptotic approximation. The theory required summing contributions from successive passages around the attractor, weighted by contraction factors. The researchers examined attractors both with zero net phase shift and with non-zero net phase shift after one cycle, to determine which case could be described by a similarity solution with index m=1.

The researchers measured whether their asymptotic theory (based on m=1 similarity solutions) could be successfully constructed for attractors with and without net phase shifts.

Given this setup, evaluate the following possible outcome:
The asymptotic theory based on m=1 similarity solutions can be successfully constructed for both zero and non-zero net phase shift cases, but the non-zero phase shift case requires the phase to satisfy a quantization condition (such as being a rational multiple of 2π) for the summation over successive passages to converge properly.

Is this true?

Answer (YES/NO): NO